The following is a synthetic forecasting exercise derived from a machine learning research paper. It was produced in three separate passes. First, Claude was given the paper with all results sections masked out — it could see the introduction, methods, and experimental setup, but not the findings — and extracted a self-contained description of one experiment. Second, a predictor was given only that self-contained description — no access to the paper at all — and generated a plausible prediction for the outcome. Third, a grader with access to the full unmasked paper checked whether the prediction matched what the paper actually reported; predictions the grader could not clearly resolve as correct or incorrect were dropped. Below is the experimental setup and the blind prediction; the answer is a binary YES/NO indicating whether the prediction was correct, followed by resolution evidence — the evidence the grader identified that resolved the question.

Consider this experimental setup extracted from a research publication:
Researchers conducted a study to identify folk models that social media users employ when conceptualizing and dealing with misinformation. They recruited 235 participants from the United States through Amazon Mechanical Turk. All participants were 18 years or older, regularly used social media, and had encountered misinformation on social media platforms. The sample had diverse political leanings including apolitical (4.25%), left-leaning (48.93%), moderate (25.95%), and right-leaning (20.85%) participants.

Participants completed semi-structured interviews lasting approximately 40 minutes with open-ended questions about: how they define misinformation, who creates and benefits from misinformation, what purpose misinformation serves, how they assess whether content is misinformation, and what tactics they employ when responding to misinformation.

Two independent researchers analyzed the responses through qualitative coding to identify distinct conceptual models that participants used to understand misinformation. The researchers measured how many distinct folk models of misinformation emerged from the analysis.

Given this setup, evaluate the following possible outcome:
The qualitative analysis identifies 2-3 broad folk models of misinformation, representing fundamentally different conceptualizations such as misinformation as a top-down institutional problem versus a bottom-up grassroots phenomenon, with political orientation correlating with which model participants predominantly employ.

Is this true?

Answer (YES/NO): NO